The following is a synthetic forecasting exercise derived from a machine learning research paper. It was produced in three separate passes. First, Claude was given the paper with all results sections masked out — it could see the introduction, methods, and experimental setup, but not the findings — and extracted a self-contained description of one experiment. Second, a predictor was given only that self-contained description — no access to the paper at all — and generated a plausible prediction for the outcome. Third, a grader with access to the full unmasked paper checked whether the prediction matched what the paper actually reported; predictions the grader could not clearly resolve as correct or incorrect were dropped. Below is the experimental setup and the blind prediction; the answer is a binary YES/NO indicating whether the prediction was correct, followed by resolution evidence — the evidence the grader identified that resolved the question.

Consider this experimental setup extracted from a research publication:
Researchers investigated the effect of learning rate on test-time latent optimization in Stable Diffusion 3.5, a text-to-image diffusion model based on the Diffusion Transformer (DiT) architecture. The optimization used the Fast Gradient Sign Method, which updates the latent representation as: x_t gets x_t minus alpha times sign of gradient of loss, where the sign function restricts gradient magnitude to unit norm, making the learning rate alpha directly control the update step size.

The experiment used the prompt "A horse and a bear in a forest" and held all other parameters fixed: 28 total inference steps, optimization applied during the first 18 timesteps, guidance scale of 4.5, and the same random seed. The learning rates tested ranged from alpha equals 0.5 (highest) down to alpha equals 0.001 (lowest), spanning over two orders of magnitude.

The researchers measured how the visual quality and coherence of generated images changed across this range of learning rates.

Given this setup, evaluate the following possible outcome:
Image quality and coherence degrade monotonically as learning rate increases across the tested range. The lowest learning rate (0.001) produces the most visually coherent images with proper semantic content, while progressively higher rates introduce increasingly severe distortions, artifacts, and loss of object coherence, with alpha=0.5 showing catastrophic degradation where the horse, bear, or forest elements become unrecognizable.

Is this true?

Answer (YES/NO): NO